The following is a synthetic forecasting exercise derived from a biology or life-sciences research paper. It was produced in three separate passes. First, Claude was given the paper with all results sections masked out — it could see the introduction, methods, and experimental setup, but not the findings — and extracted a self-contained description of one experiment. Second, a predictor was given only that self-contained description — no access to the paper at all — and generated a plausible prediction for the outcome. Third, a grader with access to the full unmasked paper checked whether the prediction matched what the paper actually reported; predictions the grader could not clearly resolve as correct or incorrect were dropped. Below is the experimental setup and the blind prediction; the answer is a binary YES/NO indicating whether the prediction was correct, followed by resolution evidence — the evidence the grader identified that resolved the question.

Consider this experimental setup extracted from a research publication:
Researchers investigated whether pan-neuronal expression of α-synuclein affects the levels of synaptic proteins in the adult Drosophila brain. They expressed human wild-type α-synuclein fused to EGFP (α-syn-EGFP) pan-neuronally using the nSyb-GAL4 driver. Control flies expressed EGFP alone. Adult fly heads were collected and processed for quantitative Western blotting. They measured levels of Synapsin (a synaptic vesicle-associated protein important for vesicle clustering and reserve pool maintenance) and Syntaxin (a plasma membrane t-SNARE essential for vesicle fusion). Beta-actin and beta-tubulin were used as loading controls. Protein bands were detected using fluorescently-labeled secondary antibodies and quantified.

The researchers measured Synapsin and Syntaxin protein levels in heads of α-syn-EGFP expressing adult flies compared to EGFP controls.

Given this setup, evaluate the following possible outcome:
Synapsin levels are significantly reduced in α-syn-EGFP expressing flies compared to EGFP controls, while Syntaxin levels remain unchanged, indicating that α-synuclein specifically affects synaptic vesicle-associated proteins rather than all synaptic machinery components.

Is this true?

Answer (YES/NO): NO